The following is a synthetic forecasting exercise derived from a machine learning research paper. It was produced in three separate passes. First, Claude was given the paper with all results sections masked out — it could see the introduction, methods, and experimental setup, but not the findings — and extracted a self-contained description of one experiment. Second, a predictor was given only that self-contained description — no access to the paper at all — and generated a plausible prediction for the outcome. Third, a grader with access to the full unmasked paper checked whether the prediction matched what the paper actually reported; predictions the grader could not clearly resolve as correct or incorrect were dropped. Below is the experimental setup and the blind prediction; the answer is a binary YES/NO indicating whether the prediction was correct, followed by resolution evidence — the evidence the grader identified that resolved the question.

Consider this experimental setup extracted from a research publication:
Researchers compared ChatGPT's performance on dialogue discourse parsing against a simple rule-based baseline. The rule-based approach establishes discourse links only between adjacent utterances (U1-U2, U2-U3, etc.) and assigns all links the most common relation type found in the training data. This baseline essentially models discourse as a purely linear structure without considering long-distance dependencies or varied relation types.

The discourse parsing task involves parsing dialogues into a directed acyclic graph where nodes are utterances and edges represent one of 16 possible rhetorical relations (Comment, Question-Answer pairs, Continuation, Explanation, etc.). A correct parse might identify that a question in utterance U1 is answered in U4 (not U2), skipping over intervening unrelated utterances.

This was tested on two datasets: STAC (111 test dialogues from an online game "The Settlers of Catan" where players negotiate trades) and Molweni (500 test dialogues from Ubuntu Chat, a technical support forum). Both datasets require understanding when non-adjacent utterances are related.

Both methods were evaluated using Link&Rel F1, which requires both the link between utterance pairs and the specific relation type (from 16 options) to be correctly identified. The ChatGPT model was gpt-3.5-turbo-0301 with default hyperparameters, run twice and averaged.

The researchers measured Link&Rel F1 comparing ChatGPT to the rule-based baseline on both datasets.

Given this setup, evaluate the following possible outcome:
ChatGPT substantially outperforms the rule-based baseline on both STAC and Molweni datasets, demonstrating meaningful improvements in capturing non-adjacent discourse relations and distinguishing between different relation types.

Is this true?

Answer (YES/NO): NO